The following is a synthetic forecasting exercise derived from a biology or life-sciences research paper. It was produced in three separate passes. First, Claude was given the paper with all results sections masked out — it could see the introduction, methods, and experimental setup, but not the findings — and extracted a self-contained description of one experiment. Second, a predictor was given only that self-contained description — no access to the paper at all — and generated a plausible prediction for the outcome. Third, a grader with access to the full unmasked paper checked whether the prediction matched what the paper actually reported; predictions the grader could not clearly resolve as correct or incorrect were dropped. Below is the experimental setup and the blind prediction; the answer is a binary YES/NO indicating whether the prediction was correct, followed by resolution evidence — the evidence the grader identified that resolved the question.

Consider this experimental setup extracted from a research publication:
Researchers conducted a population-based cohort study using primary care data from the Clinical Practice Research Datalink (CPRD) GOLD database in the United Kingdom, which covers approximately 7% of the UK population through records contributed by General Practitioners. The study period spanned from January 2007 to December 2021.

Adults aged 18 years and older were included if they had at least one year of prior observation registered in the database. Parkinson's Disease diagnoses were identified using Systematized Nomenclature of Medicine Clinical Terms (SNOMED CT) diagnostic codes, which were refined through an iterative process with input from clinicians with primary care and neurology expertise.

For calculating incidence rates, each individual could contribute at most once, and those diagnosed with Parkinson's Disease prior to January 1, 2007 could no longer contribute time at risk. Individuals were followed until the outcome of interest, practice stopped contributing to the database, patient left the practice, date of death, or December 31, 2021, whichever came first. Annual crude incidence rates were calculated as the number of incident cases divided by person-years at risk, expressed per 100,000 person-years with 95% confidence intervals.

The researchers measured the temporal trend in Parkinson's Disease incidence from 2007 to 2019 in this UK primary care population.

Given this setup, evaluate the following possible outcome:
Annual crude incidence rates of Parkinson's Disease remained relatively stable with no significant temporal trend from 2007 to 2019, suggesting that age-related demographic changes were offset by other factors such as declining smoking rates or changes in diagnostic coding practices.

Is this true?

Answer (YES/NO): NO